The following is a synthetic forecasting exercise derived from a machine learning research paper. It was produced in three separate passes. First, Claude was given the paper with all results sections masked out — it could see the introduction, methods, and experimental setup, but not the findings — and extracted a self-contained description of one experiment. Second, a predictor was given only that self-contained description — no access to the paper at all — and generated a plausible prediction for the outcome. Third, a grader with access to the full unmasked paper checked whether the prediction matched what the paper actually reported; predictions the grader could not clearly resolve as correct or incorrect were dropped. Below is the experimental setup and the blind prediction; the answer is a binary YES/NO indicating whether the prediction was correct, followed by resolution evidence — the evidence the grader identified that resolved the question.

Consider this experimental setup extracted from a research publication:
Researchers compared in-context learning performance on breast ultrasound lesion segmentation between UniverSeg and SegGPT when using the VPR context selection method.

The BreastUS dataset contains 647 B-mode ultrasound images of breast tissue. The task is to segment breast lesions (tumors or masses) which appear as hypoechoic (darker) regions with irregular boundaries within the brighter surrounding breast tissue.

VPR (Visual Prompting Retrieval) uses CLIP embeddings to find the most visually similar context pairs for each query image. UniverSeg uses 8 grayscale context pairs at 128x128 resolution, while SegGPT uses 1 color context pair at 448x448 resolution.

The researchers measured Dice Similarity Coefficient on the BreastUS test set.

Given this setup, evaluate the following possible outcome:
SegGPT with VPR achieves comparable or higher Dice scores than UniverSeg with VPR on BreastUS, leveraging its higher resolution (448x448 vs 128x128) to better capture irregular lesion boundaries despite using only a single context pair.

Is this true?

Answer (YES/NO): YES